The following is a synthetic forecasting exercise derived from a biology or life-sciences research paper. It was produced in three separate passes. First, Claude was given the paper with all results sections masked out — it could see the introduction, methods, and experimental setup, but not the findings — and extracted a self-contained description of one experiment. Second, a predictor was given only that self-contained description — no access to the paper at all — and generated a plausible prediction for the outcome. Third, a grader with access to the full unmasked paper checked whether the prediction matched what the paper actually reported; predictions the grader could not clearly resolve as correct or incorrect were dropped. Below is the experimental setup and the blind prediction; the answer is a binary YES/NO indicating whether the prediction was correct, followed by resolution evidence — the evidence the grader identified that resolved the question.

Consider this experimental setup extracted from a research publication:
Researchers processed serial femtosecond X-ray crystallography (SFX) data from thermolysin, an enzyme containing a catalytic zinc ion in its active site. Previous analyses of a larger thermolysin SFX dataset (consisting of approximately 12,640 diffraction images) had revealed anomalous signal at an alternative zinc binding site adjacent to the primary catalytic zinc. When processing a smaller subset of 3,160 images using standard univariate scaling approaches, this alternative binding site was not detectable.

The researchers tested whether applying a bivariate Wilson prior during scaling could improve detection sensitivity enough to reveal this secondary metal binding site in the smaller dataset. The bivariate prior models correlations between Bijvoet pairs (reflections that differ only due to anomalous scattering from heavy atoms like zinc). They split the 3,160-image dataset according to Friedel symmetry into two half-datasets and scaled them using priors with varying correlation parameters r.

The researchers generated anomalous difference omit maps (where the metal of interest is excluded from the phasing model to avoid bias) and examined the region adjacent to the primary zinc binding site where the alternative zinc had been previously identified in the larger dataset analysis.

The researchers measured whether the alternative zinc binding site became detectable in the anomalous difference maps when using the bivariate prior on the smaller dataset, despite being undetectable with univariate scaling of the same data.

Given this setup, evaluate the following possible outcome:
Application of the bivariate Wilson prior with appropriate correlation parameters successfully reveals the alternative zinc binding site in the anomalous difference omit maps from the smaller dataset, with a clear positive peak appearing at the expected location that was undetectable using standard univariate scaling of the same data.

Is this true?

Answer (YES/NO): YES